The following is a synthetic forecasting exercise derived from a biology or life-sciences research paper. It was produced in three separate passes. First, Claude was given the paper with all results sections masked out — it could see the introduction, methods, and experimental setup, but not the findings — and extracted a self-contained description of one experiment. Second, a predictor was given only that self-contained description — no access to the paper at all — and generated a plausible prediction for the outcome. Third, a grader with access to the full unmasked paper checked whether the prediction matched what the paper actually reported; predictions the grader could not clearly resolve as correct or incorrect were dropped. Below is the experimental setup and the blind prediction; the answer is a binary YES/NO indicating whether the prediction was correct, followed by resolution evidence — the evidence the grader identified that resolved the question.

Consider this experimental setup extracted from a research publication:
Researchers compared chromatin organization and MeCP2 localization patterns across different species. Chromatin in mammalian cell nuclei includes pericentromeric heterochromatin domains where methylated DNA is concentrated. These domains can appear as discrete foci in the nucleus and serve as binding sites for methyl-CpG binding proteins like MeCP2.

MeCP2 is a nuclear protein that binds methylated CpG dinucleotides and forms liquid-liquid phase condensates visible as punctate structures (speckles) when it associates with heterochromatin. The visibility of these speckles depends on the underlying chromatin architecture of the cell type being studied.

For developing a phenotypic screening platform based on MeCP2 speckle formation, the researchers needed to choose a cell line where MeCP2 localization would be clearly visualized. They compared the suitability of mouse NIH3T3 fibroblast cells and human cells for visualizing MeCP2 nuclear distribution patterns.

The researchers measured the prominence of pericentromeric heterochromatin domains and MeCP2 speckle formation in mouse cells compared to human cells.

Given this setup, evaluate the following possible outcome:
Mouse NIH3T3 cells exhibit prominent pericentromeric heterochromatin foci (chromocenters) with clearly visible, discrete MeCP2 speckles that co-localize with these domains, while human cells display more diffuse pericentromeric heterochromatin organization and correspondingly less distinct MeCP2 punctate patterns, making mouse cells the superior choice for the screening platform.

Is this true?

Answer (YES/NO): YES